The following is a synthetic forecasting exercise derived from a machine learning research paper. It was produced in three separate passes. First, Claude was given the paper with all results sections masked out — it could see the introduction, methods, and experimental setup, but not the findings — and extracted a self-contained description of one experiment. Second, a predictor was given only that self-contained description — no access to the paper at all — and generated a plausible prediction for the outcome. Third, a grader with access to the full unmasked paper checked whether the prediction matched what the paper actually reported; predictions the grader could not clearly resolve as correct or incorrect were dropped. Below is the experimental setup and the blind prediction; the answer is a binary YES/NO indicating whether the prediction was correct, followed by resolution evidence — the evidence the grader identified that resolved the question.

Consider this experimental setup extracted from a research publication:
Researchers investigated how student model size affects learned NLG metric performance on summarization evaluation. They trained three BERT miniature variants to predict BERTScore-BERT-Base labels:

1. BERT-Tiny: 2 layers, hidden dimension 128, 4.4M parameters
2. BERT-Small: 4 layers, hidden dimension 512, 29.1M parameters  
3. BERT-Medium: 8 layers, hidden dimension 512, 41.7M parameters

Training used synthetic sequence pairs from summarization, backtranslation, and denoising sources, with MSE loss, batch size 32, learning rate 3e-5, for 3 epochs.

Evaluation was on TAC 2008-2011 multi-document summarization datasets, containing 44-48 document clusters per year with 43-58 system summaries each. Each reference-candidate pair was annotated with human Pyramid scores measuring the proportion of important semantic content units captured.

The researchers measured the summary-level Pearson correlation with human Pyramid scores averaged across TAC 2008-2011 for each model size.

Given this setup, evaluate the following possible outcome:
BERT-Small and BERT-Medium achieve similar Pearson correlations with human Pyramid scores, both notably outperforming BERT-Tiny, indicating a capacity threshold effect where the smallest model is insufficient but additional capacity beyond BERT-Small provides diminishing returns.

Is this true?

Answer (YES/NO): NO